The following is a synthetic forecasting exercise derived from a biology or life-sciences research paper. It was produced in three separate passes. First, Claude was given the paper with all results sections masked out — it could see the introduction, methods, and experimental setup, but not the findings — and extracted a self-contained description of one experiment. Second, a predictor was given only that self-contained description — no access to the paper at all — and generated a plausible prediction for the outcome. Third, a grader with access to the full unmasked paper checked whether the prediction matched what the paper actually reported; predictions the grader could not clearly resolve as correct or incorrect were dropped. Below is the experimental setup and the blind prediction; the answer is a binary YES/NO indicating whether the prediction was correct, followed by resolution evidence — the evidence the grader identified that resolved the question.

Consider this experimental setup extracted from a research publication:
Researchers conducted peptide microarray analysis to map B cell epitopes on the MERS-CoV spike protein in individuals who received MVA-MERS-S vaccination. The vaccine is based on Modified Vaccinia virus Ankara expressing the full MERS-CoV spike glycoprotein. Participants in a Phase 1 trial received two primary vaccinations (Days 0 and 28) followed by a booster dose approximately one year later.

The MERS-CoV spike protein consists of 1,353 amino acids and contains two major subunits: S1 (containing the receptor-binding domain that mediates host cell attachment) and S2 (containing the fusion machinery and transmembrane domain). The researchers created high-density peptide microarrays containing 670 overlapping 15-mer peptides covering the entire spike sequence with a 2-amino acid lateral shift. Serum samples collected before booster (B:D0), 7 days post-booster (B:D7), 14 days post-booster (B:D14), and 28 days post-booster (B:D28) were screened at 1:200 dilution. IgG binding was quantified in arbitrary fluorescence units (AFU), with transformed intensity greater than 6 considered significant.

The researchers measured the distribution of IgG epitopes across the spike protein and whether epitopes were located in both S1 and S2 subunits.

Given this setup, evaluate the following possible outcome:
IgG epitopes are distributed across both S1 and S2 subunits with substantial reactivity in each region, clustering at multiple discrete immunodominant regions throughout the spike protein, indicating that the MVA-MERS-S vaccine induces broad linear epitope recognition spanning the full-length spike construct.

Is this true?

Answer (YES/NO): NO